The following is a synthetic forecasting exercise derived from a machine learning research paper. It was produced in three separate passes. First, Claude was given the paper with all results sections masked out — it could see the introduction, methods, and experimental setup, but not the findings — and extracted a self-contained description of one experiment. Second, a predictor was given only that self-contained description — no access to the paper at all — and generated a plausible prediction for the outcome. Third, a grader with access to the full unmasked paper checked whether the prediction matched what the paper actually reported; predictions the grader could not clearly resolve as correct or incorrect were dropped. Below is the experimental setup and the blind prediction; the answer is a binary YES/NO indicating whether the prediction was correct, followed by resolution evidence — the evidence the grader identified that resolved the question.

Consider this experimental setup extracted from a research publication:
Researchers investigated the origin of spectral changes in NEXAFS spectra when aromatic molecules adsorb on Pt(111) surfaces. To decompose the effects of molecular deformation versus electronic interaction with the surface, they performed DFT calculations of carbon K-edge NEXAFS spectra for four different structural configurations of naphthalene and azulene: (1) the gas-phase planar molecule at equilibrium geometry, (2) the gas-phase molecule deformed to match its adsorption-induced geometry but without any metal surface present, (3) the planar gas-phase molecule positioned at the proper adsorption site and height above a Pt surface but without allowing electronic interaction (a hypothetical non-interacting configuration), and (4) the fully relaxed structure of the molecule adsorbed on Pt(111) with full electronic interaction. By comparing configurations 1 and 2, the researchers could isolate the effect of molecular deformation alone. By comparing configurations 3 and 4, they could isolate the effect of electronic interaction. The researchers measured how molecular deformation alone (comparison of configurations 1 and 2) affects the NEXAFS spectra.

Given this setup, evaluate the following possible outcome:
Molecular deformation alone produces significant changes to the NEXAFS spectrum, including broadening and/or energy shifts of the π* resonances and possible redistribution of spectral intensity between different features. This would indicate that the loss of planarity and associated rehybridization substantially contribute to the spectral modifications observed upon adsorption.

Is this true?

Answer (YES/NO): NO